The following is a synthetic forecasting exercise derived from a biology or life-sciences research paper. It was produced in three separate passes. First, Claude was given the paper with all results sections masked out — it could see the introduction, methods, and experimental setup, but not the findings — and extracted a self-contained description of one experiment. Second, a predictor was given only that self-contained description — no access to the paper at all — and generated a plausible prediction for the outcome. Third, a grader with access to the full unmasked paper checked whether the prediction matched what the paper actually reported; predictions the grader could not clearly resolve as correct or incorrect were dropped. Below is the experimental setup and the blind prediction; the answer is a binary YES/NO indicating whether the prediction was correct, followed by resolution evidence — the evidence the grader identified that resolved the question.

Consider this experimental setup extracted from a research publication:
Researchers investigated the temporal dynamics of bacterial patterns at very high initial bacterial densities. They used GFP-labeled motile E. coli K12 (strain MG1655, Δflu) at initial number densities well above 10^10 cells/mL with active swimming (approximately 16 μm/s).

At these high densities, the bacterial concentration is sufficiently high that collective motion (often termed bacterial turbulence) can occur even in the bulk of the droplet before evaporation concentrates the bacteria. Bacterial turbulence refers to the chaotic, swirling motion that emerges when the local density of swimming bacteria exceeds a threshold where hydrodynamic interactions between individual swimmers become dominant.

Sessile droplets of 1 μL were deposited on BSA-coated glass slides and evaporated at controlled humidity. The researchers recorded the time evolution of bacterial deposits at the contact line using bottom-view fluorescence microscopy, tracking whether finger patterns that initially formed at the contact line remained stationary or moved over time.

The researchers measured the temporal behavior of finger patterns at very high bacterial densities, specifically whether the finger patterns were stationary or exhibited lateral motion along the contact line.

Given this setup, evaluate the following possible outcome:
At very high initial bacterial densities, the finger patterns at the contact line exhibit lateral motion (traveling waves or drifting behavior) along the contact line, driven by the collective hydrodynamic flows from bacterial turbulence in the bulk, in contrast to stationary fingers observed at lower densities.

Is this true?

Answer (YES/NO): YES